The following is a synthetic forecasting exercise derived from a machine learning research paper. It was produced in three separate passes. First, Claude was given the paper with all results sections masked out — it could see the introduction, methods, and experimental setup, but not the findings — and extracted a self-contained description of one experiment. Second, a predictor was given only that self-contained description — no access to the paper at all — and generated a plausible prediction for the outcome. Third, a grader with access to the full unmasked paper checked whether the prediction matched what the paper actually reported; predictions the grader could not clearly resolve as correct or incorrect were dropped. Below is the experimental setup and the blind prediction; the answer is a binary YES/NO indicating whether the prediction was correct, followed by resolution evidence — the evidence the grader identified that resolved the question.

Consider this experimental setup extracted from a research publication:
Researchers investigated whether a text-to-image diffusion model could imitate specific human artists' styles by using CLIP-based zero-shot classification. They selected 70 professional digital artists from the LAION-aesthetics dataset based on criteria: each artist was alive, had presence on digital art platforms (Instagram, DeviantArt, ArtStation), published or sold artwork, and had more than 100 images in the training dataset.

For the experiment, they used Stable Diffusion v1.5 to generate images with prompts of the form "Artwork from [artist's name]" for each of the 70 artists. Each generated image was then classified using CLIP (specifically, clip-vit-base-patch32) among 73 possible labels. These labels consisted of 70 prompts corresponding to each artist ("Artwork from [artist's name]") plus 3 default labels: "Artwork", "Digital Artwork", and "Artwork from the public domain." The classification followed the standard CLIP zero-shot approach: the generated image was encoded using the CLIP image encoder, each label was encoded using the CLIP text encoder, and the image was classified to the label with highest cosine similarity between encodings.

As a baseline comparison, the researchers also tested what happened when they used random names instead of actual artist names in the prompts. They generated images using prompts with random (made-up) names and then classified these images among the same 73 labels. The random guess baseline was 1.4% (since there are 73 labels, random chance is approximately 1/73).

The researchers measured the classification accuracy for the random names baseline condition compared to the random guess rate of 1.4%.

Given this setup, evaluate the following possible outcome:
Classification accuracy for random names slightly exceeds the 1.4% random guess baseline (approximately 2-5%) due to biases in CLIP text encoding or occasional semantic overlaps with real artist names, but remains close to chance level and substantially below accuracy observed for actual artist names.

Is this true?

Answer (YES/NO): NO